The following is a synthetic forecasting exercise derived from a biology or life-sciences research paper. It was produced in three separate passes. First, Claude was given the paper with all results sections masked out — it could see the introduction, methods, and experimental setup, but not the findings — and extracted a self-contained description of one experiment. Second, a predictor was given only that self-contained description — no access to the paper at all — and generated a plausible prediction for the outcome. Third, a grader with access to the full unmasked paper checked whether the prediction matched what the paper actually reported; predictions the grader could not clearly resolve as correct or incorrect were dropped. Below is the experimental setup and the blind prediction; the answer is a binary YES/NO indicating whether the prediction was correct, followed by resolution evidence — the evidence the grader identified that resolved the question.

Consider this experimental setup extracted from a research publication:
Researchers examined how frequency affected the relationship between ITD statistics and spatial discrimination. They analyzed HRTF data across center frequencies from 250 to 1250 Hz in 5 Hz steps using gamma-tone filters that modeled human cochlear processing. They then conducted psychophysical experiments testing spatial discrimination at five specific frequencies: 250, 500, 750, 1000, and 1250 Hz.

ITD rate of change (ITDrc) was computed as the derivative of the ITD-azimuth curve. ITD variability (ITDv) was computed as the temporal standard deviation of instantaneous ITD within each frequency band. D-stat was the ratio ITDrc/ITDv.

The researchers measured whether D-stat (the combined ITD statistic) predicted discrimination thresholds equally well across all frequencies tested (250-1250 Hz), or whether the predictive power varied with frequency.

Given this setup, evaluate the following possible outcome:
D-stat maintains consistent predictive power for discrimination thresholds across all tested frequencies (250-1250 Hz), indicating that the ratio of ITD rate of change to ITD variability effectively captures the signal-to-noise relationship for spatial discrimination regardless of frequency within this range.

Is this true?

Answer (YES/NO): NO